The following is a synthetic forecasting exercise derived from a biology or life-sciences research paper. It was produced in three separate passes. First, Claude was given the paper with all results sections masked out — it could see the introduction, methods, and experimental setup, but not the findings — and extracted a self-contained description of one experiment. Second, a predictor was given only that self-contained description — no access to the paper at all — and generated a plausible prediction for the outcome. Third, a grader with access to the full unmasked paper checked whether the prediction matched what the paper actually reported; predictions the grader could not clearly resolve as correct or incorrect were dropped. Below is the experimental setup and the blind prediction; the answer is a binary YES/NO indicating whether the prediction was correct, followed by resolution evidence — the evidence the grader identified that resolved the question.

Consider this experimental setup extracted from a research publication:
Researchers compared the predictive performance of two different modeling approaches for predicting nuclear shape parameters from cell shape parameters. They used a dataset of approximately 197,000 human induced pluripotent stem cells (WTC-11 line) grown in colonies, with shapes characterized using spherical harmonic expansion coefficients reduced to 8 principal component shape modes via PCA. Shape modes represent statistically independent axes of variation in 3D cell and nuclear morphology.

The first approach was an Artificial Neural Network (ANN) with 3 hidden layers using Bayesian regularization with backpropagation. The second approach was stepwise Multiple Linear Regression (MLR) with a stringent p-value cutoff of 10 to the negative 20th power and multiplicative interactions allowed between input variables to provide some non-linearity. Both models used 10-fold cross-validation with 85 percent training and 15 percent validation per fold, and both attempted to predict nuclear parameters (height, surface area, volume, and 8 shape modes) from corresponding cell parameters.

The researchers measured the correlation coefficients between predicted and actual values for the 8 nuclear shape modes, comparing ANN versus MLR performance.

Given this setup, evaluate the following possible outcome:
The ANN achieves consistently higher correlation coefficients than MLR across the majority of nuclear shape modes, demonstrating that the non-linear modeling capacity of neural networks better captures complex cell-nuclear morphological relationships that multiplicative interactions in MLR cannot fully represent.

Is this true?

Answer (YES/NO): NO